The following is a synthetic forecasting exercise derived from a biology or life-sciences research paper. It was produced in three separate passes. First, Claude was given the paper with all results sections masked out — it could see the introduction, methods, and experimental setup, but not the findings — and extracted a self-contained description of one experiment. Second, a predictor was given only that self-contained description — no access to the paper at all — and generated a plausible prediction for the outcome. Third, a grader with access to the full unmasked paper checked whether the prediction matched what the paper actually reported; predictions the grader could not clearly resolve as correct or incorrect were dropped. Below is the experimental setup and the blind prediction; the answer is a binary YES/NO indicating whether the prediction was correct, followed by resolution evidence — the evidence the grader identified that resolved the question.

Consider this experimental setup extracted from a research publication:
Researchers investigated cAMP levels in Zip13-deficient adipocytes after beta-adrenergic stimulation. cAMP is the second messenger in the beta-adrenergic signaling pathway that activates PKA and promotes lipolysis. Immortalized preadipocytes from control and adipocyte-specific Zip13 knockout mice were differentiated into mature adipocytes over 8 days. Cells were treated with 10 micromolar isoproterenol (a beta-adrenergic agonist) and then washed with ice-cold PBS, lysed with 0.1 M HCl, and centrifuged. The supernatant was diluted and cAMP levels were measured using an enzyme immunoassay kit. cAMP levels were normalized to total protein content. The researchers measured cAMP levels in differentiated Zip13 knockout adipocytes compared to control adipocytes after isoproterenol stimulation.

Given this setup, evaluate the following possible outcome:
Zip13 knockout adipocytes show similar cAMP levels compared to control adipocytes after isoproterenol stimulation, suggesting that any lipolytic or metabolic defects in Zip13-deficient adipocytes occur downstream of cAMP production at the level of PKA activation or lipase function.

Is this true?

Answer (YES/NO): NO